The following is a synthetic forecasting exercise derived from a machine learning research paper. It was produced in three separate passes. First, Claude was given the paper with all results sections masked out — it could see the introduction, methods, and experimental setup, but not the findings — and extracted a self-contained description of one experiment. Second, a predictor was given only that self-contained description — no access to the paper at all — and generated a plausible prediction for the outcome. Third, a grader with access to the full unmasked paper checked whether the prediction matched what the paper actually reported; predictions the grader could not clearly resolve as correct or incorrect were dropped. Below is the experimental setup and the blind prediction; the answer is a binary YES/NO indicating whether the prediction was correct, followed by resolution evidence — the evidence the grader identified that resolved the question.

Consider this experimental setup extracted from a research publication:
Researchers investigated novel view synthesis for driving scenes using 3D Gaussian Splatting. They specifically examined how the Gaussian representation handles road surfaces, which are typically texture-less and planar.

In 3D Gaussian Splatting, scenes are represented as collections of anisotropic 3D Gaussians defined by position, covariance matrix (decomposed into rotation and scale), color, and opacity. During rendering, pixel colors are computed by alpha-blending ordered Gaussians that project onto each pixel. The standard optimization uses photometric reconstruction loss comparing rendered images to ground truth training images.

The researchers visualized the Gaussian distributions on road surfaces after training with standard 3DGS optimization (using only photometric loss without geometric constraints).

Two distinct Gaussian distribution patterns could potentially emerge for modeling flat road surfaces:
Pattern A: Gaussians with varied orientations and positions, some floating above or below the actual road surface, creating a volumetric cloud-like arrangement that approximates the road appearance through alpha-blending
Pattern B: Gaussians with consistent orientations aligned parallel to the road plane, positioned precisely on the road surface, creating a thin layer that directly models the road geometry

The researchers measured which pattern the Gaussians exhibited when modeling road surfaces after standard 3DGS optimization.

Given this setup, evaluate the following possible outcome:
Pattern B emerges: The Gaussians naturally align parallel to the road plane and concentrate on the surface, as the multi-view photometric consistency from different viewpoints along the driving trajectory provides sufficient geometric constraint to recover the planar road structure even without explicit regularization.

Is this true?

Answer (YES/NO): NO